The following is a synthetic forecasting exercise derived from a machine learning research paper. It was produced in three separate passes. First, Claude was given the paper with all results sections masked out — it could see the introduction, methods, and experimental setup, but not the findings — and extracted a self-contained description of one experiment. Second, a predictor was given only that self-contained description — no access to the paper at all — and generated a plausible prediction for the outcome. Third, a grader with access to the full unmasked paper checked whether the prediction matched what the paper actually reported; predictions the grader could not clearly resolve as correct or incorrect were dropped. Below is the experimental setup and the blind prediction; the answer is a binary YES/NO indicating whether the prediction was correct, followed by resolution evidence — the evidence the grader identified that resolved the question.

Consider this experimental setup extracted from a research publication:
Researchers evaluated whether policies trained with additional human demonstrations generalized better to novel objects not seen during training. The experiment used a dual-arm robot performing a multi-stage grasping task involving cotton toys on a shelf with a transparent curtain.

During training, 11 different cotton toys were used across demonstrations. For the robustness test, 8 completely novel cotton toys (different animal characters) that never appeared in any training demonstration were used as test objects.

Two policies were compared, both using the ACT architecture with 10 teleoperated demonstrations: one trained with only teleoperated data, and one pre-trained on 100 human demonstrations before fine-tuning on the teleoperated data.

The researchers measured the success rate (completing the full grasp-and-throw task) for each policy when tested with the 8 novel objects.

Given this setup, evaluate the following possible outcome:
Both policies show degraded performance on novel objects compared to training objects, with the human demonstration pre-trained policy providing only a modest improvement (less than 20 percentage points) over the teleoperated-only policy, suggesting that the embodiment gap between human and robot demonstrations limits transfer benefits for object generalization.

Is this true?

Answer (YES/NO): NO